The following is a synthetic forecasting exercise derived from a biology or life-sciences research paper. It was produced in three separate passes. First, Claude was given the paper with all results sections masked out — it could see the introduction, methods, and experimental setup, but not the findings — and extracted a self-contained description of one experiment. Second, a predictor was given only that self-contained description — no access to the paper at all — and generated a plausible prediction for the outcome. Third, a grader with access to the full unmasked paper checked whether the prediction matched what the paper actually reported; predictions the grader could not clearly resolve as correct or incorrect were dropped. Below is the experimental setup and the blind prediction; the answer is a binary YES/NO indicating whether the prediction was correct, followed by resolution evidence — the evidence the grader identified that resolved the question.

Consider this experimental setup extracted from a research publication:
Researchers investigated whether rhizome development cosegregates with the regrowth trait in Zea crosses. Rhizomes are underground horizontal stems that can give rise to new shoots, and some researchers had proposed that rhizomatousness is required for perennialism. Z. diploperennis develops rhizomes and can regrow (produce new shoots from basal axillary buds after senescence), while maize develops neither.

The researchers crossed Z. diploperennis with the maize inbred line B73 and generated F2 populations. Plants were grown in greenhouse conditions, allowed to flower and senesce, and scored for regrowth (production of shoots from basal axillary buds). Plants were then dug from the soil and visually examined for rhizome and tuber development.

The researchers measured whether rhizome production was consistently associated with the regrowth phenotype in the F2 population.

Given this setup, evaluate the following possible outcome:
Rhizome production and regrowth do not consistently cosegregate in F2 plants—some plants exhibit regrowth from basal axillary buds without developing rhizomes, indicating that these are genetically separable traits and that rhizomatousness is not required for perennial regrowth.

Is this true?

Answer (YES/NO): YES